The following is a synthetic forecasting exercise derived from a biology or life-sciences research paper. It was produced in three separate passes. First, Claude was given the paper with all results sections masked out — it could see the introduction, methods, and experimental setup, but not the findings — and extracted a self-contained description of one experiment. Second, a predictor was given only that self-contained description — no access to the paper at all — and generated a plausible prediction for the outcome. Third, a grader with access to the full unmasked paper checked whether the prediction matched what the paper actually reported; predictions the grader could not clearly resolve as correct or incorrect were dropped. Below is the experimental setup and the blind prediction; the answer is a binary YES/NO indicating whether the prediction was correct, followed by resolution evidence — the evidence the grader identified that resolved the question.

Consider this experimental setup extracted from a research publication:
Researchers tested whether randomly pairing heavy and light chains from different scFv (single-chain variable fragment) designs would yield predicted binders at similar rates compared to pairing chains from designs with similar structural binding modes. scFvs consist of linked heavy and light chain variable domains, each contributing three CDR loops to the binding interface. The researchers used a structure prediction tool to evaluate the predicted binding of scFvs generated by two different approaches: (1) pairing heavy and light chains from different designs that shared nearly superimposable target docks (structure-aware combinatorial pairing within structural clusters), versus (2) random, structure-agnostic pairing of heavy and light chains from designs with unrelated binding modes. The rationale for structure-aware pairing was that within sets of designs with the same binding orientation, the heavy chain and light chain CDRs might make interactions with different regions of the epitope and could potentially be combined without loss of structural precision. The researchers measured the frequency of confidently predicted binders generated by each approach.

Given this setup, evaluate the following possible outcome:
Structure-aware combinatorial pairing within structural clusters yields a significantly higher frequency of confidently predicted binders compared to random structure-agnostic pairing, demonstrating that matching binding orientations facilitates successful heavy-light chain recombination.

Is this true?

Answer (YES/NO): YES